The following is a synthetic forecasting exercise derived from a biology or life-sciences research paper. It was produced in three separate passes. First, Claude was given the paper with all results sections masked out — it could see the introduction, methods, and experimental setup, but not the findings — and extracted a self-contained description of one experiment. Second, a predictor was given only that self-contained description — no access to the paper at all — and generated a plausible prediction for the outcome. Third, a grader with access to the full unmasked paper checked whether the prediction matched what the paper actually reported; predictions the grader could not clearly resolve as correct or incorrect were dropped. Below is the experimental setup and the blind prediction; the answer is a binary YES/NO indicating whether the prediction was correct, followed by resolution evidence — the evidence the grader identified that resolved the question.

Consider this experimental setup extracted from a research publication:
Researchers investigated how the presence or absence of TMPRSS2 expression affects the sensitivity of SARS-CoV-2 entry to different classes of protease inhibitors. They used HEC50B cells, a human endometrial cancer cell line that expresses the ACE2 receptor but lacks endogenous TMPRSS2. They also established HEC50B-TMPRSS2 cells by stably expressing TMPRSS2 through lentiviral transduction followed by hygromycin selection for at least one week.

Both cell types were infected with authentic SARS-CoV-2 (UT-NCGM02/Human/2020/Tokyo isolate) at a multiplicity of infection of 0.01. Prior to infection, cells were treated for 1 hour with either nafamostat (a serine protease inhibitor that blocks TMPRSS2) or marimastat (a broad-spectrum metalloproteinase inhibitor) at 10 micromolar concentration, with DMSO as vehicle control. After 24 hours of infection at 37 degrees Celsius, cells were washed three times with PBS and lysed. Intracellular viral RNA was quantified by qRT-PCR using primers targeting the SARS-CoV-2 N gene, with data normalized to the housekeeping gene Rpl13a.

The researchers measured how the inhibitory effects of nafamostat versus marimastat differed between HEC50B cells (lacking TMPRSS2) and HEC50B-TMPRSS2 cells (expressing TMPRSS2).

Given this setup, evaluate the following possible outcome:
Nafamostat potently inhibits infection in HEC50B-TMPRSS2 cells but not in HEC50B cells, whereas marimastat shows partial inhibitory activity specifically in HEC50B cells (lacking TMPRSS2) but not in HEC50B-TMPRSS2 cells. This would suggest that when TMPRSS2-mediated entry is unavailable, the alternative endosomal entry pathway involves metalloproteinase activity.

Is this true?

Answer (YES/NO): NO